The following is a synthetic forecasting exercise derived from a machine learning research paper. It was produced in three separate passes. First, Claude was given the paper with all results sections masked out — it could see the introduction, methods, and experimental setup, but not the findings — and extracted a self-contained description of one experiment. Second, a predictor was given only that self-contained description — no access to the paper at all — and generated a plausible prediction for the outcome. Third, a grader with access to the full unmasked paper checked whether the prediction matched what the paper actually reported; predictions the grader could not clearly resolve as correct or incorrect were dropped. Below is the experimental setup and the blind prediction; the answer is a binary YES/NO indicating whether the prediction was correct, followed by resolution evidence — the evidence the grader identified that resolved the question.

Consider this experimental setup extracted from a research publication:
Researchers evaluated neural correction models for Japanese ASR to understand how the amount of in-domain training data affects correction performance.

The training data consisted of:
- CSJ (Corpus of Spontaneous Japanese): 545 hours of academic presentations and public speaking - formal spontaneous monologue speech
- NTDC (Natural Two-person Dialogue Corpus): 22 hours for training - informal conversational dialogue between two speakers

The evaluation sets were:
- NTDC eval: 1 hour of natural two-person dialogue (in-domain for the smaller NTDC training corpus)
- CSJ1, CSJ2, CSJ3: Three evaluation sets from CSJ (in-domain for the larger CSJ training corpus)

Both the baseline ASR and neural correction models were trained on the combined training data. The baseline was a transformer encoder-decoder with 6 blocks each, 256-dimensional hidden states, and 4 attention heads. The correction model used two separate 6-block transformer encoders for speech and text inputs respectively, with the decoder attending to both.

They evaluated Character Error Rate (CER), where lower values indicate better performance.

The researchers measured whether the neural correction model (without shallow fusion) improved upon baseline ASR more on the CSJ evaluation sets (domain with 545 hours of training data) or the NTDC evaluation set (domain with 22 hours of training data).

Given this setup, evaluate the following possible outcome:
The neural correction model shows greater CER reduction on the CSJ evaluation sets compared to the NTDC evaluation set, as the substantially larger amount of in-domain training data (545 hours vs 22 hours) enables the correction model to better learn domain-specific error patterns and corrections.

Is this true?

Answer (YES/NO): YES